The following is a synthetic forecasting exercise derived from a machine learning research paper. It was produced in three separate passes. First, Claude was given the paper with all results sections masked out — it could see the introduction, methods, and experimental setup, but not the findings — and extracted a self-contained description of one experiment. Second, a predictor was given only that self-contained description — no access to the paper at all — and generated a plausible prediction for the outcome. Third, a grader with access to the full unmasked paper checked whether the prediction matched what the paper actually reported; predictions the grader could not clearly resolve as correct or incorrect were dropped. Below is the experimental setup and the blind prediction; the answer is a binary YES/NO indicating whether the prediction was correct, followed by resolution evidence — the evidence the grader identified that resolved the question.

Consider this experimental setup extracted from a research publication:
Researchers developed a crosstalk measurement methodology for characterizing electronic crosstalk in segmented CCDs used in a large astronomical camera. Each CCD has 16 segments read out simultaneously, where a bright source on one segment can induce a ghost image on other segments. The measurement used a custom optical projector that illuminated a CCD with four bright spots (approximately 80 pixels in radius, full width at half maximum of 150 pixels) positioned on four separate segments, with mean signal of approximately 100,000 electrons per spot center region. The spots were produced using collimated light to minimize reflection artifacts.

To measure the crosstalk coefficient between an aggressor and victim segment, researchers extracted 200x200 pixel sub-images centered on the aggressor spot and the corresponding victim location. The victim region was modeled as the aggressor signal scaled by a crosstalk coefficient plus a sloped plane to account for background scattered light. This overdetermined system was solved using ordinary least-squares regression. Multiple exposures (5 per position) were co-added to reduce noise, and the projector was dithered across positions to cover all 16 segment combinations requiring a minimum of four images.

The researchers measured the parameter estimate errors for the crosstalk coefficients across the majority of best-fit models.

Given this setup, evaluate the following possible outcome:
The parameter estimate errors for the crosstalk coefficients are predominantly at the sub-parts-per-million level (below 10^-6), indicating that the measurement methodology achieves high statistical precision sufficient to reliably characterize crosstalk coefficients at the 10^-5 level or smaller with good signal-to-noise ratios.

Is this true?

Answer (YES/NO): NO